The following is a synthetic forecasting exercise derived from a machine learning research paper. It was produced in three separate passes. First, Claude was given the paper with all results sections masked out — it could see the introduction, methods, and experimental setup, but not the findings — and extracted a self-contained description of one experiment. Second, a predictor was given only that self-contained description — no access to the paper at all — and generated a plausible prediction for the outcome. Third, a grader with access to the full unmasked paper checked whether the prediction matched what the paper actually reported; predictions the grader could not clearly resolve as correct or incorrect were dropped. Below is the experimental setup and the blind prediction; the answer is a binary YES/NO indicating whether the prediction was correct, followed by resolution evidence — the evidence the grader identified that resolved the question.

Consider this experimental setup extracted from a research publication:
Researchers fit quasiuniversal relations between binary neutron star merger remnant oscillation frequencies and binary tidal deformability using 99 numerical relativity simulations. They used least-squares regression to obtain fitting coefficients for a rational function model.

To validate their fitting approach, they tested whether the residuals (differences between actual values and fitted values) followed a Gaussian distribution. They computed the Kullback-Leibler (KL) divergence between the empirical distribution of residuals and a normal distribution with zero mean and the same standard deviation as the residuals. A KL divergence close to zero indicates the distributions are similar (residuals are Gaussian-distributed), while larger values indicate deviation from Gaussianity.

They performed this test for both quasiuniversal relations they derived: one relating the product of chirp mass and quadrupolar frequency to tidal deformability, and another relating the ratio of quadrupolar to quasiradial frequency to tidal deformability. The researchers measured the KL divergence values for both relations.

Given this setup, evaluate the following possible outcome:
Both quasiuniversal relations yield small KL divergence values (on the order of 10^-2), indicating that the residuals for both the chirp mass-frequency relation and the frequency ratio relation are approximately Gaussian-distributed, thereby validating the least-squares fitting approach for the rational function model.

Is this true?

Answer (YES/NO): NO